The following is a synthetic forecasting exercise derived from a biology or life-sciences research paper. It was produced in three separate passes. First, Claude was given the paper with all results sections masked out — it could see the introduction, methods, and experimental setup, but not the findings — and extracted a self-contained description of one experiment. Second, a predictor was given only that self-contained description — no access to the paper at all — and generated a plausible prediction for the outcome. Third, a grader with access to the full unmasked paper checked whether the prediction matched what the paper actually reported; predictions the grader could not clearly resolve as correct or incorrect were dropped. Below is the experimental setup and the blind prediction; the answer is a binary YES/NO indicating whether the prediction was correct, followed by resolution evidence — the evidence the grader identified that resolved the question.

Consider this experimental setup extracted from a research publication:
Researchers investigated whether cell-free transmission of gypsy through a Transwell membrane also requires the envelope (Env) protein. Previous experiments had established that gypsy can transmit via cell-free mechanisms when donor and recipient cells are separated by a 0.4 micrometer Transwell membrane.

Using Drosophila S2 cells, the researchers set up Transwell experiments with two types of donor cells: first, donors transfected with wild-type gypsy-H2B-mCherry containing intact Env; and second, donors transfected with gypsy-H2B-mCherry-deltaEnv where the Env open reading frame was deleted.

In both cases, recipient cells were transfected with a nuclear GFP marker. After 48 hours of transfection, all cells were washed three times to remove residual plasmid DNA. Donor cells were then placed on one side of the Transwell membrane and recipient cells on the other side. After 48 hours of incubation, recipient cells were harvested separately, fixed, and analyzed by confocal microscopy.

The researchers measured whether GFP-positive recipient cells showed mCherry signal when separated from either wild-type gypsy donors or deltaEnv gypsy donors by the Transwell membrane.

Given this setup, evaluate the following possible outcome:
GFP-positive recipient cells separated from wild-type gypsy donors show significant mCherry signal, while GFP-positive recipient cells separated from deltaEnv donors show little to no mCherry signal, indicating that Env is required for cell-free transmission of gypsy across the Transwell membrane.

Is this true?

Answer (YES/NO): NO